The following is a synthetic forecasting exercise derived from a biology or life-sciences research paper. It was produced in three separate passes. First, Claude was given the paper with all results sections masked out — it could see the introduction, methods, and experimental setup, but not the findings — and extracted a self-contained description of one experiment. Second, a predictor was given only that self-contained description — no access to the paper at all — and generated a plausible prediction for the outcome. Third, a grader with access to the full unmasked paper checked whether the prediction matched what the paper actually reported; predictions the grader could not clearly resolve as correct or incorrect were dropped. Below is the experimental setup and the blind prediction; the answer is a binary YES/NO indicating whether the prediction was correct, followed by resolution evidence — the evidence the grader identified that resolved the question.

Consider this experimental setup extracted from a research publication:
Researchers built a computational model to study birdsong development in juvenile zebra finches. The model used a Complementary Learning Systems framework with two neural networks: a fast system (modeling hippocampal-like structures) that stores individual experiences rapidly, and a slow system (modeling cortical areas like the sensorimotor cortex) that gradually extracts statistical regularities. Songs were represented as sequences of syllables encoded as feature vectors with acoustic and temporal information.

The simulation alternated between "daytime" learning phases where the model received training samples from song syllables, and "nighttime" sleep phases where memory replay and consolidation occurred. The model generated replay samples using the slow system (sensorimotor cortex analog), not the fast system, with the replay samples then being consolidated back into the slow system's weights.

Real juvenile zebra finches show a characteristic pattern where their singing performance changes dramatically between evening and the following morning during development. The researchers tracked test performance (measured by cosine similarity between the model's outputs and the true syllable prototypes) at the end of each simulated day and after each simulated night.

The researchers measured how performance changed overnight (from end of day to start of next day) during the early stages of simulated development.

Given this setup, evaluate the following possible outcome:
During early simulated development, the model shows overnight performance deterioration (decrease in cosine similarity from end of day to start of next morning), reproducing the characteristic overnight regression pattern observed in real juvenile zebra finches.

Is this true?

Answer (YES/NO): YES